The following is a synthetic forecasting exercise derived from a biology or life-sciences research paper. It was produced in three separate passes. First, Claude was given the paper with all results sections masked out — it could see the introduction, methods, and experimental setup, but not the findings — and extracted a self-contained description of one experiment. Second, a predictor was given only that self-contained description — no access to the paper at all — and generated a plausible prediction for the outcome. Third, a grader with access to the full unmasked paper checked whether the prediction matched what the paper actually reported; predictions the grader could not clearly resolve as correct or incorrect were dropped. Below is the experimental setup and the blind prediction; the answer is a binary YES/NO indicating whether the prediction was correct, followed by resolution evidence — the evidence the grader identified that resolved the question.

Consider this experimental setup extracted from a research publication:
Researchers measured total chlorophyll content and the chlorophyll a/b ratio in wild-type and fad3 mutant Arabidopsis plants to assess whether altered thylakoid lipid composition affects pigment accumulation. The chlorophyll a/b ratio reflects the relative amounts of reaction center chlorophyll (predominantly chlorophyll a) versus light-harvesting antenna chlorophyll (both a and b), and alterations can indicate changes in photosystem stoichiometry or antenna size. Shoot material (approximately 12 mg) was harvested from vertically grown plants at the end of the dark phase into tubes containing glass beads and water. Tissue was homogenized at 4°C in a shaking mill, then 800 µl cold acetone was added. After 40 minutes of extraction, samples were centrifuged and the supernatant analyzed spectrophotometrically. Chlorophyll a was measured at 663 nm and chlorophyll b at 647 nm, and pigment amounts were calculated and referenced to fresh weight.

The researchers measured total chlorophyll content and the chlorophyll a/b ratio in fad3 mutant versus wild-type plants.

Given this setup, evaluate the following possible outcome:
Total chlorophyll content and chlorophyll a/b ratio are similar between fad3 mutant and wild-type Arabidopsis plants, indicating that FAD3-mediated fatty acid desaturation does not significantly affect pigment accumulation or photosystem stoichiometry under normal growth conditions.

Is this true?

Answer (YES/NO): NO